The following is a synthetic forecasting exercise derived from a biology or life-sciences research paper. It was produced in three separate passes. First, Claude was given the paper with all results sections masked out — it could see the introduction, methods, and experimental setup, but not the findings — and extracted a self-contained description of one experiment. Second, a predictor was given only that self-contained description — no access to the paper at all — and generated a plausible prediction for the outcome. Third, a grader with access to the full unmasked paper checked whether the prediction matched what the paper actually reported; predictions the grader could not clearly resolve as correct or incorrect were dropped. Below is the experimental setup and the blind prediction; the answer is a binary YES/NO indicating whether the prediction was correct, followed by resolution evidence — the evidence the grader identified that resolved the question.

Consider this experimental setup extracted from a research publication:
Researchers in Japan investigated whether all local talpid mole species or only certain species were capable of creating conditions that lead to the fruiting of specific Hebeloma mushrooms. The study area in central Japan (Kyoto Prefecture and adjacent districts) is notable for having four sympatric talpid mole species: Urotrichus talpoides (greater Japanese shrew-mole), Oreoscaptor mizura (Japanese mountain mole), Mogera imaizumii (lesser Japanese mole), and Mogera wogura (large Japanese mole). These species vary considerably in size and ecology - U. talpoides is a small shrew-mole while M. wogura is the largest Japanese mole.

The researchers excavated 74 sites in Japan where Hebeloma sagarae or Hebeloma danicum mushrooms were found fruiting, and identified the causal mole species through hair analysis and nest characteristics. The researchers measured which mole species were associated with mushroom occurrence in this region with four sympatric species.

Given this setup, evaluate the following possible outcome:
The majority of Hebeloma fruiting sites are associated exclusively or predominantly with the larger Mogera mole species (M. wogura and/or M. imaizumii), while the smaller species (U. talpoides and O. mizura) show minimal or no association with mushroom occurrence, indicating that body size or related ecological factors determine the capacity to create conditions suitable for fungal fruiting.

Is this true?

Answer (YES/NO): NO